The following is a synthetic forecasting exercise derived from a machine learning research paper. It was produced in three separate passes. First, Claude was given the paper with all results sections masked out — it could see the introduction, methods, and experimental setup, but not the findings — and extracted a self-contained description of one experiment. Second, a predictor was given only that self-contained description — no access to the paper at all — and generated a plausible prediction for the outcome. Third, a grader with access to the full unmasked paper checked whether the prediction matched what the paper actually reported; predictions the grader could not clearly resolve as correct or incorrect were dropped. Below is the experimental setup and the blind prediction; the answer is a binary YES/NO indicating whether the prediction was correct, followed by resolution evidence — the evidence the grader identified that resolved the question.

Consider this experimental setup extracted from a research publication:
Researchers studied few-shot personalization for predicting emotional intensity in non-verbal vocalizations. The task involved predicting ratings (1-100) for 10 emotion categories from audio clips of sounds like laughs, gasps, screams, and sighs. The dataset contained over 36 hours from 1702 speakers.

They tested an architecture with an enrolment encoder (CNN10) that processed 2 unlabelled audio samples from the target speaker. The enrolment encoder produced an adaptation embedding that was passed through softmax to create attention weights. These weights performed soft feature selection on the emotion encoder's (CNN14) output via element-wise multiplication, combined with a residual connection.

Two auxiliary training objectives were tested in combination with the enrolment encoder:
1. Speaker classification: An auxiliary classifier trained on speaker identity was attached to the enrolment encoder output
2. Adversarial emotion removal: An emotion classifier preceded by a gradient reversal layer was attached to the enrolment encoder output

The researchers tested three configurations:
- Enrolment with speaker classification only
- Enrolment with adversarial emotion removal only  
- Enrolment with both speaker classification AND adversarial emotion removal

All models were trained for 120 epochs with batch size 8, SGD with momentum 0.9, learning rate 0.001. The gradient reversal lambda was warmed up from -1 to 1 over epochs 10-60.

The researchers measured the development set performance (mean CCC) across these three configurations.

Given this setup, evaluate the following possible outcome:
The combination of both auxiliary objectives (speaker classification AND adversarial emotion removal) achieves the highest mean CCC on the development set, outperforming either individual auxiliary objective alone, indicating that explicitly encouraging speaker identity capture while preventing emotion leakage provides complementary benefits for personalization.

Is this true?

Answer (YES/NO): NO